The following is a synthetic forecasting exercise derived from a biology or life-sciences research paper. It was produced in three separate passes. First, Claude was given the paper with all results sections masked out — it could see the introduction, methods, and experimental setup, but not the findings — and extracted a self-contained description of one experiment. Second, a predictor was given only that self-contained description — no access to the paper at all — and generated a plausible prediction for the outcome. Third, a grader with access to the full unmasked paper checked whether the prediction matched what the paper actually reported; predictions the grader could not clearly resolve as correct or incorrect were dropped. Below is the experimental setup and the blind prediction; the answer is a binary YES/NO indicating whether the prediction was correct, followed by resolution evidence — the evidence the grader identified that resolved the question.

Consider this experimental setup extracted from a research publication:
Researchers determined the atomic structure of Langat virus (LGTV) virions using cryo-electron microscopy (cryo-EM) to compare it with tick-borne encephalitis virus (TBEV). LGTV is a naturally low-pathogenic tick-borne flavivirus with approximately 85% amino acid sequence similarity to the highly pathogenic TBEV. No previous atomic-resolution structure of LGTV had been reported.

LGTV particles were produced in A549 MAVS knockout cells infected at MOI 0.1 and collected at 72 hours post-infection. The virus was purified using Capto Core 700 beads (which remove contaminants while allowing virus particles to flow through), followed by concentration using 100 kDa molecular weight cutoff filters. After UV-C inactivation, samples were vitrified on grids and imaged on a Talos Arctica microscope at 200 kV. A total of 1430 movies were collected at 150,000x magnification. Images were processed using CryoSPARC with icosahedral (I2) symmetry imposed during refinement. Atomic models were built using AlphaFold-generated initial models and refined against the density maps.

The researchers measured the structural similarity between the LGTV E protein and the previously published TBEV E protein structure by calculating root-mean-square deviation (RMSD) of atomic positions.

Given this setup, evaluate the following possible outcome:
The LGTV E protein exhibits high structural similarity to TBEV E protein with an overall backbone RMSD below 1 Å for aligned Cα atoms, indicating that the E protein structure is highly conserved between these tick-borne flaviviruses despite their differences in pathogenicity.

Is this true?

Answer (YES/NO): YES